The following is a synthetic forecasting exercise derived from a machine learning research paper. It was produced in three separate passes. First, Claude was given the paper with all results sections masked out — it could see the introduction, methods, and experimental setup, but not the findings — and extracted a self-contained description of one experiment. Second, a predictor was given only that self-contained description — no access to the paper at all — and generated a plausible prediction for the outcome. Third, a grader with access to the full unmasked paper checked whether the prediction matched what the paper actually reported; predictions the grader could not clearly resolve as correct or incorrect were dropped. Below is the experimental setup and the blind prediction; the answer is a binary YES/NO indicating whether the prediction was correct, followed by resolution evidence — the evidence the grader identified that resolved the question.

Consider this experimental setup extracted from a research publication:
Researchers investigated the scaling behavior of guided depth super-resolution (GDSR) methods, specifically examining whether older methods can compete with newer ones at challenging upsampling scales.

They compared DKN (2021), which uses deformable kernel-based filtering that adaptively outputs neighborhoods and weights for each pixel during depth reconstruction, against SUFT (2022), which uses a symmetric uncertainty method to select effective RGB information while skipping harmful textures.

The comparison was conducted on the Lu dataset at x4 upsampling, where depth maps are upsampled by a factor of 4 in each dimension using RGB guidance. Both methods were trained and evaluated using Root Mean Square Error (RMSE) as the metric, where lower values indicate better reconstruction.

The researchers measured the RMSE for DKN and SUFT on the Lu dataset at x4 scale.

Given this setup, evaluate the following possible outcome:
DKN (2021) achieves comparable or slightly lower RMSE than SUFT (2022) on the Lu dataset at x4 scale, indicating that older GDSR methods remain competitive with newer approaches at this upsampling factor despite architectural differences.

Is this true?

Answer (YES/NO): YES